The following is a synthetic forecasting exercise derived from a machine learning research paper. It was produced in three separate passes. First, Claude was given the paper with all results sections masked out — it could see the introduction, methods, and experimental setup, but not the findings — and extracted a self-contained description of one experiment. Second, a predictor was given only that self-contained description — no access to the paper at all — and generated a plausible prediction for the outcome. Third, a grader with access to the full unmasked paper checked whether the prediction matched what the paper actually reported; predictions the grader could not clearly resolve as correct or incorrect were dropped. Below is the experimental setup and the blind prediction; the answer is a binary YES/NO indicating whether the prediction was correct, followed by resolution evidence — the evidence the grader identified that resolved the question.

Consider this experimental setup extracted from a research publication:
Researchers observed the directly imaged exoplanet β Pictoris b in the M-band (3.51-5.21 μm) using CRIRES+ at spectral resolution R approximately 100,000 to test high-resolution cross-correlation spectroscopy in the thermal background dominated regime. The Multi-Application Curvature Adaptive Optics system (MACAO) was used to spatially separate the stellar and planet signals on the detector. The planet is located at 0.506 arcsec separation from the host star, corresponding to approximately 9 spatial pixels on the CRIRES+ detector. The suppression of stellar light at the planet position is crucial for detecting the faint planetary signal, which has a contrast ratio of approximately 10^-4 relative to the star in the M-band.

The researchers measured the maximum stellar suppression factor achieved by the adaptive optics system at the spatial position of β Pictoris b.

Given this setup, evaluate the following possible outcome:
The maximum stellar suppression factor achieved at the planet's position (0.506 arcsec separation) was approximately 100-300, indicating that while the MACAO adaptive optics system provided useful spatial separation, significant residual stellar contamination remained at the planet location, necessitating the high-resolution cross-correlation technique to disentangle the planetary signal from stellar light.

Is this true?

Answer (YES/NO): YES